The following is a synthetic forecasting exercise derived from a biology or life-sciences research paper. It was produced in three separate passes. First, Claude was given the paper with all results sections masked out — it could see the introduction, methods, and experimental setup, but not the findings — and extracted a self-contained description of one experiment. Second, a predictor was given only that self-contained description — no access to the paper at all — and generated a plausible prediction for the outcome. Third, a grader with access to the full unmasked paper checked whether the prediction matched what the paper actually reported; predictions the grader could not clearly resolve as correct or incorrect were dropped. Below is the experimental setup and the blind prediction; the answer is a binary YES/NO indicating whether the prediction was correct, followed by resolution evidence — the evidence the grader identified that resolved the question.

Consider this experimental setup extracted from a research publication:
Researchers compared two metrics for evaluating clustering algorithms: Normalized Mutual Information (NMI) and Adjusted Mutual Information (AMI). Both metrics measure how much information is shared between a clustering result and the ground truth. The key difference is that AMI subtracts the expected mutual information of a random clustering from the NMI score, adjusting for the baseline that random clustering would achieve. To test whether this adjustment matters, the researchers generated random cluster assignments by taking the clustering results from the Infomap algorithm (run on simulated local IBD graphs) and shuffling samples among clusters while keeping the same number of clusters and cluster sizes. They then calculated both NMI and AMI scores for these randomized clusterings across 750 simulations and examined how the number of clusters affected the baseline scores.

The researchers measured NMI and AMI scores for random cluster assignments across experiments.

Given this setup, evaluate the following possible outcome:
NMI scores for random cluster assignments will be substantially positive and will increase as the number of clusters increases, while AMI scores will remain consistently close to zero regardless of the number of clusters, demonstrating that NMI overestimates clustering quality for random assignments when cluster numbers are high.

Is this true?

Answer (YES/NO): YES